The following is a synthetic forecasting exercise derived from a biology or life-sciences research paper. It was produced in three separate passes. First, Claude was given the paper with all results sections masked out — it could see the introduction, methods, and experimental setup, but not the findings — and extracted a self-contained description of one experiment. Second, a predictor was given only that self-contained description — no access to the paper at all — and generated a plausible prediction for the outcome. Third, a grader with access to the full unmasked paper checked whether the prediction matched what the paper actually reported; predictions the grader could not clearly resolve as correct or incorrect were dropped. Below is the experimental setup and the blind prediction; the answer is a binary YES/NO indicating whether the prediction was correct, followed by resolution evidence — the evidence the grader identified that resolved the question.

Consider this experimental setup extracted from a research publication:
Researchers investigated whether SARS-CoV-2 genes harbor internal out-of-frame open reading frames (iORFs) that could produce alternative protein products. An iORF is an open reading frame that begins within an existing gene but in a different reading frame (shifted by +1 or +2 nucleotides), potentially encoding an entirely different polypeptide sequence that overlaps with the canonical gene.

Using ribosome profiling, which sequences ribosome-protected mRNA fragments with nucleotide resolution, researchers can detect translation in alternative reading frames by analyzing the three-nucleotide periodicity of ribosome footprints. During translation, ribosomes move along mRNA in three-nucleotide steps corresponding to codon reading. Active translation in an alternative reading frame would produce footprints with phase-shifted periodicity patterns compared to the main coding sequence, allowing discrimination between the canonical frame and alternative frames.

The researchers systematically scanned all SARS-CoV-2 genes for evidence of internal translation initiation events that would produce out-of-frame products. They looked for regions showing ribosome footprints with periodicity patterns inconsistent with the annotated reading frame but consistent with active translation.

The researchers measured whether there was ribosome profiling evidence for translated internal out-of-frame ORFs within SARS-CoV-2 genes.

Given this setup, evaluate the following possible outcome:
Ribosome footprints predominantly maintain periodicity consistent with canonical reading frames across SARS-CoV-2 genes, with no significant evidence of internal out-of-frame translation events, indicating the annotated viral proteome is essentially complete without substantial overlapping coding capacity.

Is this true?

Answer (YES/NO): NO